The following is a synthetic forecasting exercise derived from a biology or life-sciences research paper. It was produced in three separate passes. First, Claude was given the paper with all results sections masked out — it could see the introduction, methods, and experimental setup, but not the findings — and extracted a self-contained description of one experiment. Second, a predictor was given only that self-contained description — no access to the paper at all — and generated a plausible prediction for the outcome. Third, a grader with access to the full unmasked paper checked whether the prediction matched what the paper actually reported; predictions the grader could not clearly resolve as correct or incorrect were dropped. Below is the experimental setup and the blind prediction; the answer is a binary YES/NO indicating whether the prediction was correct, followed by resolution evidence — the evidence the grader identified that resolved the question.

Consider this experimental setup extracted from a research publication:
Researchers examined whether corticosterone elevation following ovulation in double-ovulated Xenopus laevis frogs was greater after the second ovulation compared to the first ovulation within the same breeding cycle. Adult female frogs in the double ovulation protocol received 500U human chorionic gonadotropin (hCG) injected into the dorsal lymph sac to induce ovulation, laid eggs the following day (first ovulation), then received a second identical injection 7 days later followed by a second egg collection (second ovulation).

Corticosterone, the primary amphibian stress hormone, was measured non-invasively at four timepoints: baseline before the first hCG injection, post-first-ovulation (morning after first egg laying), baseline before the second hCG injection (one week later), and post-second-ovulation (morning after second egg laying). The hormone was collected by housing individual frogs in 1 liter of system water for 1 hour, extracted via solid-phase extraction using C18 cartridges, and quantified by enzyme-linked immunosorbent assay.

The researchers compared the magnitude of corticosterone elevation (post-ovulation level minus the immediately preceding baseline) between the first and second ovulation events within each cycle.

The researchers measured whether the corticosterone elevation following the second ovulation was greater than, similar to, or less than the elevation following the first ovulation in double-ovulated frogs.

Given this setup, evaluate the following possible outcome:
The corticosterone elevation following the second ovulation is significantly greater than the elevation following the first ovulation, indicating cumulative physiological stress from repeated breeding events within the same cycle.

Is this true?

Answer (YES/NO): YES